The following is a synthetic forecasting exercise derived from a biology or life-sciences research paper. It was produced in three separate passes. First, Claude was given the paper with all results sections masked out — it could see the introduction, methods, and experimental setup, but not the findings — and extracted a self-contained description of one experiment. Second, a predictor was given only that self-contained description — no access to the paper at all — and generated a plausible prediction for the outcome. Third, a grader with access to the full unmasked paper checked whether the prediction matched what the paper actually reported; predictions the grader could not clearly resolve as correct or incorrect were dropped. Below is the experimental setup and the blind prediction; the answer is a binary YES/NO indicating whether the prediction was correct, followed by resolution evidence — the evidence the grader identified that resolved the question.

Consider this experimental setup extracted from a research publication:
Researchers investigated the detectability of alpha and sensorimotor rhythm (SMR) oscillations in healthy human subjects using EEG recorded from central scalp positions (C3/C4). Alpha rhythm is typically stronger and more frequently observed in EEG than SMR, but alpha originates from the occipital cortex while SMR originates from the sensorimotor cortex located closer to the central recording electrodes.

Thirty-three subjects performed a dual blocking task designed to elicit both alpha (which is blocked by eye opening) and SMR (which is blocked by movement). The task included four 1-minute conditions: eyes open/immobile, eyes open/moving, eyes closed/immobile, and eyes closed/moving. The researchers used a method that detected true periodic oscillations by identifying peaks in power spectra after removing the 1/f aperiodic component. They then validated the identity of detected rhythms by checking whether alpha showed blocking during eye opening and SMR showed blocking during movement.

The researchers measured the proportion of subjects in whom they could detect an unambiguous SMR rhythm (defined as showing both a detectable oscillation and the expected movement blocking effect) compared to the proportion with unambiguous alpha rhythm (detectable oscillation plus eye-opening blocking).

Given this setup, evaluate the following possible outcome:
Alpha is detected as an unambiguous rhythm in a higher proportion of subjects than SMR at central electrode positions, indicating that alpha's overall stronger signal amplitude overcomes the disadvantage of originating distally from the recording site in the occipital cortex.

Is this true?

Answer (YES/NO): YES